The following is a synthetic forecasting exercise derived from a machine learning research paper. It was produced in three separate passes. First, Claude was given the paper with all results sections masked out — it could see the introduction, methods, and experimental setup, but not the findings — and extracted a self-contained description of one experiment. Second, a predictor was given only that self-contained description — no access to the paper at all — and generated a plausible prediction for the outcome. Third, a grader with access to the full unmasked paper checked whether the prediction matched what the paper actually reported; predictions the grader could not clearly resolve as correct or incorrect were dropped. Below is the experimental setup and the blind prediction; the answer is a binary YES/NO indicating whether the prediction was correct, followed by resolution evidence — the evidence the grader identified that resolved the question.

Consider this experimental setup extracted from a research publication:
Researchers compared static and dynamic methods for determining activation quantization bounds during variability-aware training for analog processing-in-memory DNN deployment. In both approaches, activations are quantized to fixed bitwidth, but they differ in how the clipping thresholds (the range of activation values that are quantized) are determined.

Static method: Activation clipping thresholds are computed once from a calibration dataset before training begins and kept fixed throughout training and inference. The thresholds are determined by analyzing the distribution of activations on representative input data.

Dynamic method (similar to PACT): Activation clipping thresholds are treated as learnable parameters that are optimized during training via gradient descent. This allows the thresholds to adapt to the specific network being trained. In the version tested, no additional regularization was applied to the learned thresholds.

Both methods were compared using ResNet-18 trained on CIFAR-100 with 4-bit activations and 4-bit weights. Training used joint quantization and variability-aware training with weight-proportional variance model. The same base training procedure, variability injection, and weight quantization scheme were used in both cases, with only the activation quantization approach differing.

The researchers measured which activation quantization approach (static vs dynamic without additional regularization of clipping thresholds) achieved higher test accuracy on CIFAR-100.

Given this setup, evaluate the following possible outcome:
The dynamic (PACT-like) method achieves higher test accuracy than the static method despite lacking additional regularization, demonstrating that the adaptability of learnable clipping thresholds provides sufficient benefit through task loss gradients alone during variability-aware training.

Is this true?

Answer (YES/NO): NO